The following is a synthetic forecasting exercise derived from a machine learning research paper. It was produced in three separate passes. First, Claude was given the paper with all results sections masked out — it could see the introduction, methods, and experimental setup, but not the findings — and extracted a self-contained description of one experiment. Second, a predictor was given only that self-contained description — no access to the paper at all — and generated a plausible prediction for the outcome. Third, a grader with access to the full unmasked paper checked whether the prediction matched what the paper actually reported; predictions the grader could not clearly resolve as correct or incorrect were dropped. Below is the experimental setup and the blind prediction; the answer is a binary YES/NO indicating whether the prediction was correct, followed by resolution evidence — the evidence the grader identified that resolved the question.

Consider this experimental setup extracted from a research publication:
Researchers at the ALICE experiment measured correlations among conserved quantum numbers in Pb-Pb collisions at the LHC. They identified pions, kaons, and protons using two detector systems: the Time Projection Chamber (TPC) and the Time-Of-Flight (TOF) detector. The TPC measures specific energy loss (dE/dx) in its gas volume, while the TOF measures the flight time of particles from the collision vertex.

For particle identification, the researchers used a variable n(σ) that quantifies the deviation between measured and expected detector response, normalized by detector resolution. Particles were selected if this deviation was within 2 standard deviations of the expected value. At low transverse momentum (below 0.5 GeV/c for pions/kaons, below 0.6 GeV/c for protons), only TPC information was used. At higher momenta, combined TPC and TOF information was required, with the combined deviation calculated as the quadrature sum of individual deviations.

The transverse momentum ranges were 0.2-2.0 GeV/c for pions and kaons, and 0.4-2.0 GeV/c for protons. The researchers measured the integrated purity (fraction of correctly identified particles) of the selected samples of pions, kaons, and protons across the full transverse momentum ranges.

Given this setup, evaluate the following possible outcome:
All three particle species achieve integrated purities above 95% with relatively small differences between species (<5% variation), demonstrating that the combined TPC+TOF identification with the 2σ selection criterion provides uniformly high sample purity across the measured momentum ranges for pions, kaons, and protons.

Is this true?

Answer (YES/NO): YES